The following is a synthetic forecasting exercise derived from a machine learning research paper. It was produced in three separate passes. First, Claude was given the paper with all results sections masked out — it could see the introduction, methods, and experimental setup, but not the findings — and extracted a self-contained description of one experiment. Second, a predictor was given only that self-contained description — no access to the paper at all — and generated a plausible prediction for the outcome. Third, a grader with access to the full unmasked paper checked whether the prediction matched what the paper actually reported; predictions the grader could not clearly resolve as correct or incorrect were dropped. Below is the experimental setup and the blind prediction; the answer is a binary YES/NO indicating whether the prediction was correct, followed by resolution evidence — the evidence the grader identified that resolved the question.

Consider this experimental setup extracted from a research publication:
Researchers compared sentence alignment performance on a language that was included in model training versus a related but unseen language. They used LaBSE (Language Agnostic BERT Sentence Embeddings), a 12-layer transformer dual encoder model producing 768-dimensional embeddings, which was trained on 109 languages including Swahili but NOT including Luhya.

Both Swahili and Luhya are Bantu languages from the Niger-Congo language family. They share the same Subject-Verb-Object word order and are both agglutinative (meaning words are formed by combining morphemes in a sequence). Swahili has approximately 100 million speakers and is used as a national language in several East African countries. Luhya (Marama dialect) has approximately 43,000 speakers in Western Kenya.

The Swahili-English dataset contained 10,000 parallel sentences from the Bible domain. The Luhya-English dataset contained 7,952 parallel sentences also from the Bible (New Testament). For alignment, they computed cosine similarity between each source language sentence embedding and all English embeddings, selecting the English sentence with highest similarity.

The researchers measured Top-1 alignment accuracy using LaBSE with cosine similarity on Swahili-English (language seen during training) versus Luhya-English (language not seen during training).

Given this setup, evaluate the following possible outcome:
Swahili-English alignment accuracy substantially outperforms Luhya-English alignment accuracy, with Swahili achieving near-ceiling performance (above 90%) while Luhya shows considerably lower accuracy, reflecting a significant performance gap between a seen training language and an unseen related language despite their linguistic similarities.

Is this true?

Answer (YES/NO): YES